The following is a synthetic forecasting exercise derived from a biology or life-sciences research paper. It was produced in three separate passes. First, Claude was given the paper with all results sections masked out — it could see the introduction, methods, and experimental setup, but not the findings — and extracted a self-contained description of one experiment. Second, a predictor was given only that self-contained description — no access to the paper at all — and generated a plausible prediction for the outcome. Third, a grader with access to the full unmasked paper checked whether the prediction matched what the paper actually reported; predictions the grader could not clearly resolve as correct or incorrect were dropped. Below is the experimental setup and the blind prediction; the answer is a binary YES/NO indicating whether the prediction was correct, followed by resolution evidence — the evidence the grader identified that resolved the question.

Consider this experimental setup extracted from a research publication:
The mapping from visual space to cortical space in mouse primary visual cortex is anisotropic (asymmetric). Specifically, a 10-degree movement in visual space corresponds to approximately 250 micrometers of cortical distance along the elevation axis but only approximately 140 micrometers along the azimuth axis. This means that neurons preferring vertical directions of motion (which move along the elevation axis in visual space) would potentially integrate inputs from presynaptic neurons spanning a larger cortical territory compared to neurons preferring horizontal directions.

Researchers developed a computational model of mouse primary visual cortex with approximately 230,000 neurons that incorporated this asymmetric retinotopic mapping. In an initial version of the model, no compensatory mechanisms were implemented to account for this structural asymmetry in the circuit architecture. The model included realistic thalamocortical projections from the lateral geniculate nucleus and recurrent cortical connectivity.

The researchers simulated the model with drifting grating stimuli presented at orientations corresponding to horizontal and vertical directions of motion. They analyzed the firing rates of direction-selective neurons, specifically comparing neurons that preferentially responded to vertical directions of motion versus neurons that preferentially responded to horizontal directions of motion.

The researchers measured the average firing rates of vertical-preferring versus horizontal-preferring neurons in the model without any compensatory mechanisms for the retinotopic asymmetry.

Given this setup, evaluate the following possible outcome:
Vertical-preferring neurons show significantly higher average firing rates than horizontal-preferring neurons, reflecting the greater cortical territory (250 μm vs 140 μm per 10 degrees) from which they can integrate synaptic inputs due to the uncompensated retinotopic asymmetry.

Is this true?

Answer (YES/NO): YES